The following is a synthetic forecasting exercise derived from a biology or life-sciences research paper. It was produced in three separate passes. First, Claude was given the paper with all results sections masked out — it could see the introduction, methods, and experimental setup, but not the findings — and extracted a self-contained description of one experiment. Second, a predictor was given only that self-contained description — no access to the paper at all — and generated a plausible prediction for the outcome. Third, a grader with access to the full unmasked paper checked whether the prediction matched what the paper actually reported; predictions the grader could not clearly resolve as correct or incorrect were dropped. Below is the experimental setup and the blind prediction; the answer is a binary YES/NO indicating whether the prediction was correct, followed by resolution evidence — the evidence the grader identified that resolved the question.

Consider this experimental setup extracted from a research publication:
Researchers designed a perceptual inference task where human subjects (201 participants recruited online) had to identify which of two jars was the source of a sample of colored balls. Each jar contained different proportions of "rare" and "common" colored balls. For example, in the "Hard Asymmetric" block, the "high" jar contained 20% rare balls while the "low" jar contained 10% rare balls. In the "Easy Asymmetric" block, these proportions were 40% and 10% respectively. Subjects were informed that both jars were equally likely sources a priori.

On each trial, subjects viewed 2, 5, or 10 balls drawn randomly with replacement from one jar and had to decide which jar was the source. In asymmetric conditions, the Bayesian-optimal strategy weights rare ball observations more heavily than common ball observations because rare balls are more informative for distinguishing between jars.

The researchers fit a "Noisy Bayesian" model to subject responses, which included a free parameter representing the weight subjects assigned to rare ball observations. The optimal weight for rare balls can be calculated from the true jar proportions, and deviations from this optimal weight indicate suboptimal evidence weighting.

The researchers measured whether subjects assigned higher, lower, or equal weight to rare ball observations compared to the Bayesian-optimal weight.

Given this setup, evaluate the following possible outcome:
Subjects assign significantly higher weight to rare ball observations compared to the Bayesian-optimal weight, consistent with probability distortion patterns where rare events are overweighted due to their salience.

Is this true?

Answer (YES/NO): NO